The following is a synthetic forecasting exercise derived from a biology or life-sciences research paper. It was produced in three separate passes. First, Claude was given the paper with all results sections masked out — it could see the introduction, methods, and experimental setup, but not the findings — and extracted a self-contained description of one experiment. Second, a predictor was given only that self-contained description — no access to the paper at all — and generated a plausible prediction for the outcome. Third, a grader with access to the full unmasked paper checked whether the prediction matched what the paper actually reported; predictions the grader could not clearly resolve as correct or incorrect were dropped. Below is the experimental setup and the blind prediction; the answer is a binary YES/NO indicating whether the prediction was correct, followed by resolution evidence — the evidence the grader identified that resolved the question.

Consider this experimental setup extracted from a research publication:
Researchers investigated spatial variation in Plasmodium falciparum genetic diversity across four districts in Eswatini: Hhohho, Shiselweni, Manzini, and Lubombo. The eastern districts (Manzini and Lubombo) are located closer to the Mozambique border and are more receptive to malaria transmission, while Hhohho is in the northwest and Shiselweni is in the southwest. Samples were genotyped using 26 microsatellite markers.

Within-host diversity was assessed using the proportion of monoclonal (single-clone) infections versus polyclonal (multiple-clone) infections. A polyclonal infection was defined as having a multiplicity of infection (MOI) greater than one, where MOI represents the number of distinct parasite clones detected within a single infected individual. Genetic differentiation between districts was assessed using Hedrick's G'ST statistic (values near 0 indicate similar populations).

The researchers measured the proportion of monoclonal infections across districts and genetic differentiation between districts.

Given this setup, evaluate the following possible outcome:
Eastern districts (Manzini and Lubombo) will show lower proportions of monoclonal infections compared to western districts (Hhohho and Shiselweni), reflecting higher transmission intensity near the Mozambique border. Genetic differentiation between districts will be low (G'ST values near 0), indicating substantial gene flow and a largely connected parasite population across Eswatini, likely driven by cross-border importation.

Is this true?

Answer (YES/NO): YES